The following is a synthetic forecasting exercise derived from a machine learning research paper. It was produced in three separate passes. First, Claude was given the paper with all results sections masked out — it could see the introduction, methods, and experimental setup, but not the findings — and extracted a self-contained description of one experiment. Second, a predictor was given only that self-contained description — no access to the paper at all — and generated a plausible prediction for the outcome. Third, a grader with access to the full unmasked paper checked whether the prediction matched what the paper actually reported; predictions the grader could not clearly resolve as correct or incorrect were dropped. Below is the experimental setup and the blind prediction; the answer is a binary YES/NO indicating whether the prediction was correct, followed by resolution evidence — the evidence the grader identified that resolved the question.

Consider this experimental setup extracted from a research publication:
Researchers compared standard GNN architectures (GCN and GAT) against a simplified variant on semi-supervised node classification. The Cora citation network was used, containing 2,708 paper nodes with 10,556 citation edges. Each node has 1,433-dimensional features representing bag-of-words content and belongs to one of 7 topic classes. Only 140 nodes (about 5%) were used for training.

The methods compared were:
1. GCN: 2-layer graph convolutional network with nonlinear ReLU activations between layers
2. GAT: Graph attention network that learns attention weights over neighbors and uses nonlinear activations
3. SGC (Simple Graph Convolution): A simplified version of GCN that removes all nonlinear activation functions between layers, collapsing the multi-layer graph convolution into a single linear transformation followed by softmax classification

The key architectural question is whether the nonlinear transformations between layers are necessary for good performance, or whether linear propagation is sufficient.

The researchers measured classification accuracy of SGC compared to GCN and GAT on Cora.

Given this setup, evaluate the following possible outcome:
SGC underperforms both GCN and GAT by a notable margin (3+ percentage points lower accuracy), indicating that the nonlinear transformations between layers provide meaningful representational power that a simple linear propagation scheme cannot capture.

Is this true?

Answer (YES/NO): NO